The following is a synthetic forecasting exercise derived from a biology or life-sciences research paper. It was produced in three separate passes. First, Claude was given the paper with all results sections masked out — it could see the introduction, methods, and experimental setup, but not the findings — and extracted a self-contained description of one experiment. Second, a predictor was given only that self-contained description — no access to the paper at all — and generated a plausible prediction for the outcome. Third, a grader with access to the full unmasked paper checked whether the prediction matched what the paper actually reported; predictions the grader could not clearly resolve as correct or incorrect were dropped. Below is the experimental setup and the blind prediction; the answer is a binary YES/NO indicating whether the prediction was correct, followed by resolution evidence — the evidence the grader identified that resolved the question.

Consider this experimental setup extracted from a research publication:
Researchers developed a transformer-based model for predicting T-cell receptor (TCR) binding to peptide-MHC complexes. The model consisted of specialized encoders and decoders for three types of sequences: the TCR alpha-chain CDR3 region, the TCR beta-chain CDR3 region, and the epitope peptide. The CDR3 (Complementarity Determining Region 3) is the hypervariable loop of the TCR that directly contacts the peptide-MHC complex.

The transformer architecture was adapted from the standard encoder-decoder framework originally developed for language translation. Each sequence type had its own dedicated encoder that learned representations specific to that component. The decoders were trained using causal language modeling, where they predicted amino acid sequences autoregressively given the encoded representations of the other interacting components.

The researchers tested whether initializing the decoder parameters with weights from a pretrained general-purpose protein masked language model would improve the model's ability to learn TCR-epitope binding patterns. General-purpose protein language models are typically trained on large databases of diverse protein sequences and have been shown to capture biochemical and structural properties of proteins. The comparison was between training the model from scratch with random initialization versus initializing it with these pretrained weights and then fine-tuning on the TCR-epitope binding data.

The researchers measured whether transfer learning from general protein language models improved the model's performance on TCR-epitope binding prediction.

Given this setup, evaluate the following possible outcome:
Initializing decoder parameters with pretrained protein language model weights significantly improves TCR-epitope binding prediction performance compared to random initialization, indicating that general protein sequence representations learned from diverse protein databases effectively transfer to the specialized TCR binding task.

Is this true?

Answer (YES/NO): NO